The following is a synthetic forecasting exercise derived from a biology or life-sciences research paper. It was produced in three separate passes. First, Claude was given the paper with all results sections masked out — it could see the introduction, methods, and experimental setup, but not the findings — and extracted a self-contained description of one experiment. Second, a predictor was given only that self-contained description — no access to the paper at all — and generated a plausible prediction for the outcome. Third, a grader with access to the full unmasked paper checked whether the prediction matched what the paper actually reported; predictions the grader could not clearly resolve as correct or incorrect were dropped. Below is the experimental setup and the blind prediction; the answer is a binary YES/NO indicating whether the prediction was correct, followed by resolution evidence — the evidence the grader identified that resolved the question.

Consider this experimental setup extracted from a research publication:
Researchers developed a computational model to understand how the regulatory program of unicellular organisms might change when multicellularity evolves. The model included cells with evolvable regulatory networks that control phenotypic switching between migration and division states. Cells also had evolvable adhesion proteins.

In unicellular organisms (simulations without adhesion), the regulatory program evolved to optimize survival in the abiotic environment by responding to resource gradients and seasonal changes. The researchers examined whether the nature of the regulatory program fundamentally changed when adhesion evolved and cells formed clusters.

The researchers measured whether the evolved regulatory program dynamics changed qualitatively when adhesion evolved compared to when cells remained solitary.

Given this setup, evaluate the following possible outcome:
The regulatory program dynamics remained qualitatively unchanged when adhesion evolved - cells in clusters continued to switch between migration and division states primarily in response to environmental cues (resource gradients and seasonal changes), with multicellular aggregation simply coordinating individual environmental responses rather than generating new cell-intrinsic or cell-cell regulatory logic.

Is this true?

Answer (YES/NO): NO